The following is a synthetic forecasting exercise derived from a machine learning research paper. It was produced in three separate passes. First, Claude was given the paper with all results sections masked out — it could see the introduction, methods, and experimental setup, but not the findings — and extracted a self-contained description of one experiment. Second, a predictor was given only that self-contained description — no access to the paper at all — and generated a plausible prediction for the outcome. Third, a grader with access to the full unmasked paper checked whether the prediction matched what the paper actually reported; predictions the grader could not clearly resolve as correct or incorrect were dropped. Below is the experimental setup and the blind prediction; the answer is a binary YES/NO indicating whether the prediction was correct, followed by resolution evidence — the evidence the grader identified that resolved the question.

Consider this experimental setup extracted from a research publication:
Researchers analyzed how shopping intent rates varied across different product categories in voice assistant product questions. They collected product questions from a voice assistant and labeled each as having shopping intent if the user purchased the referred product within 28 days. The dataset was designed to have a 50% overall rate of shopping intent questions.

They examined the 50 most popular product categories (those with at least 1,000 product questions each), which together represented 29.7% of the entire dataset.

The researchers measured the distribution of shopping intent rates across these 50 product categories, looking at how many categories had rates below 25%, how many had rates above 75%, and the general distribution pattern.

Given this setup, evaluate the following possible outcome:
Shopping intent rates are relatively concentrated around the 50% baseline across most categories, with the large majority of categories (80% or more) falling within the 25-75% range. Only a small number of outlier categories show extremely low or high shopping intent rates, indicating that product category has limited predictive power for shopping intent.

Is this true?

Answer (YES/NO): NO